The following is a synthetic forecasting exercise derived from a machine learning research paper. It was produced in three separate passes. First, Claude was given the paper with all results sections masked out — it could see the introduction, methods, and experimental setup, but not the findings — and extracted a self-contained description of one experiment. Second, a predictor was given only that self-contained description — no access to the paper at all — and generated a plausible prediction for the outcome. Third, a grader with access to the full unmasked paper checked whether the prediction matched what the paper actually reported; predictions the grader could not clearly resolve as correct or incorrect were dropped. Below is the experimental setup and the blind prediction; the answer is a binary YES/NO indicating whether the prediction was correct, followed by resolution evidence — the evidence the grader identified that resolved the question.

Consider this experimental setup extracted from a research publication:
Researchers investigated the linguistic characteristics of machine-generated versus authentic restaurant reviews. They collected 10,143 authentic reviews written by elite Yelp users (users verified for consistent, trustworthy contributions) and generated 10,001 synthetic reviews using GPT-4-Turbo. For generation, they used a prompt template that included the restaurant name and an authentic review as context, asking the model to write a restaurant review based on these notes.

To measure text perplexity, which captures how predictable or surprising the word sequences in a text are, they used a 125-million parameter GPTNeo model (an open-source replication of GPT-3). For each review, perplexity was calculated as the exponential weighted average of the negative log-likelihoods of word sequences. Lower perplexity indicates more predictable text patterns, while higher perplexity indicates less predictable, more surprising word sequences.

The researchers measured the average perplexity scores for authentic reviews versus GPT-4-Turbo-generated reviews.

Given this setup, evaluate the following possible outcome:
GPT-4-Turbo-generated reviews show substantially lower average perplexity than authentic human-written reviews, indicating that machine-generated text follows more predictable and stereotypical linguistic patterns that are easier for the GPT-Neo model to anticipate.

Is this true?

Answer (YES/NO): YES